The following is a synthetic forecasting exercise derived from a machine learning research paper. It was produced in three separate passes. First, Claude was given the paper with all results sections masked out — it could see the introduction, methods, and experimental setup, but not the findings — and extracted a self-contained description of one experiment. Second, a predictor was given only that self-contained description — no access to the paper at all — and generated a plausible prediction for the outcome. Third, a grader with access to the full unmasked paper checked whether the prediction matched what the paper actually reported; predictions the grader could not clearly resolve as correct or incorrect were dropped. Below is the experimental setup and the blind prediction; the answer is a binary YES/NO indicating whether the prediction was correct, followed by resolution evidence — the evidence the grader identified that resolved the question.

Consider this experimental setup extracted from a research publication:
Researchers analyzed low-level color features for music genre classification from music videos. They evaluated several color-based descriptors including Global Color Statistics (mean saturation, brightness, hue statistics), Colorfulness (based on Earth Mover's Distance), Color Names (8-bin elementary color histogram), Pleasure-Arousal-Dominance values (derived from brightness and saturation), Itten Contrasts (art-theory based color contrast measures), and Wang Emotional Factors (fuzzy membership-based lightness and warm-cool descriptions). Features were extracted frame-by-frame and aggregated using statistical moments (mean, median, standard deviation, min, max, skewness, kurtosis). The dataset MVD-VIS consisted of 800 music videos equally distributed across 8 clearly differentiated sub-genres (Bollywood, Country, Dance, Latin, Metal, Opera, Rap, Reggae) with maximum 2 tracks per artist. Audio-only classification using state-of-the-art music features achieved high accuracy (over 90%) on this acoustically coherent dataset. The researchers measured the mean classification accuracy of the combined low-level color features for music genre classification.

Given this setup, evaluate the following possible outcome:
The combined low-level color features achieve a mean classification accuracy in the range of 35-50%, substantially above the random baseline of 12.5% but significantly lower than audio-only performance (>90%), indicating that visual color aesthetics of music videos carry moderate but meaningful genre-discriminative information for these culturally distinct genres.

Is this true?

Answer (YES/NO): NO